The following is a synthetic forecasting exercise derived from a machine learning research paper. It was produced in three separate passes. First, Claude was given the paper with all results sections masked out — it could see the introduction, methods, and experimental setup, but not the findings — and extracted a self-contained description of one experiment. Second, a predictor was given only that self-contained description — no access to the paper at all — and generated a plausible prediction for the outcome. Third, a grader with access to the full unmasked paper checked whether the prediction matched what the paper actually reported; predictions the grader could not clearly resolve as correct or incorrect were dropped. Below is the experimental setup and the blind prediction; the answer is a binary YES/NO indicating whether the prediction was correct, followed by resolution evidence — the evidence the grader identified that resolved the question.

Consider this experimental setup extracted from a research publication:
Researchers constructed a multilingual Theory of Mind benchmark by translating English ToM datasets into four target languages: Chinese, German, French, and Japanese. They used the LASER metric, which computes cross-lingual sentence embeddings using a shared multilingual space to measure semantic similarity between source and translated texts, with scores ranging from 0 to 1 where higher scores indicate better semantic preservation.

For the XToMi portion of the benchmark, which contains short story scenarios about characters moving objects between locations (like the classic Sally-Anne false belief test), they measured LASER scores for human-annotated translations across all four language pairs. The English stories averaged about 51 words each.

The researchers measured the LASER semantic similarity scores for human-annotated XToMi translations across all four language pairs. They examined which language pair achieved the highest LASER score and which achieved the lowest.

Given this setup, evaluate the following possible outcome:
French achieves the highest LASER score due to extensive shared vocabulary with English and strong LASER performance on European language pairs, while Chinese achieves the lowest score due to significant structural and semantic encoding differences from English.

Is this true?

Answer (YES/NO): NO